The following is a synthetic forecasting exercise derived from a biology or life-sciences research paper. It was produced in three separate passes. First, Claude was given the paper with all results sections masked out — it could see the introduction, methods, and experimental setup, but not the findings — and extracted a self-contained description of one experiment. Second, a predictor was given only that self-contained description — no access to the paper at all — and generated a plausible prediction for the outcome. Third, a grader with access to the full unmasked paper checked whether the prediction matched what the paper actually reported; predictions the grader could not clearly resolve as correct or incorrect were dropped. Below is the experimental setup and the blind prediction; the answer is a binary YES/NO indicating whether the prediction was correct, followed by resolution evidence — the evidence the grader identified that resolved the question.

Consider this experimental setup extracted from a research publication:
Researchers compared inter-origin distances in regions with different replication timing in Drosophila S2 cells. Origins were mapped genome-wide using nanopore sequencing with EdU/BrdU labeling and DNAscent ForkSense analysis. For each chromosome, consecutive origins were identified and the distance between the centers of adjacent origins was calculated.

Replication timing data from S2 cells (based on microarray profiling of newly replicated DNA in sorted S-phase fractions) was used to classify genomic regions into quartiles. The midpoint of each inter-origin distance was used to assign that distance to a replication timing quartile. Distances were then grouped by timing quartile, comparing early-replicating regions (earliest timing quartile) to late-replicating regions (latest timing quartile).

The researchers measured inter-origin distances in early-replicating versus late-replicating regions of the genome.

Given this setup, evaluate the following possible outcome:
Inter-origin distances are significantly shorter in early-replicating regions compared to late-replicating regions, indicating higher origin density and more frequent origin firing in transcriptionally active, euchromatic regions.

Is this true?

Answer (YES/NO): YES